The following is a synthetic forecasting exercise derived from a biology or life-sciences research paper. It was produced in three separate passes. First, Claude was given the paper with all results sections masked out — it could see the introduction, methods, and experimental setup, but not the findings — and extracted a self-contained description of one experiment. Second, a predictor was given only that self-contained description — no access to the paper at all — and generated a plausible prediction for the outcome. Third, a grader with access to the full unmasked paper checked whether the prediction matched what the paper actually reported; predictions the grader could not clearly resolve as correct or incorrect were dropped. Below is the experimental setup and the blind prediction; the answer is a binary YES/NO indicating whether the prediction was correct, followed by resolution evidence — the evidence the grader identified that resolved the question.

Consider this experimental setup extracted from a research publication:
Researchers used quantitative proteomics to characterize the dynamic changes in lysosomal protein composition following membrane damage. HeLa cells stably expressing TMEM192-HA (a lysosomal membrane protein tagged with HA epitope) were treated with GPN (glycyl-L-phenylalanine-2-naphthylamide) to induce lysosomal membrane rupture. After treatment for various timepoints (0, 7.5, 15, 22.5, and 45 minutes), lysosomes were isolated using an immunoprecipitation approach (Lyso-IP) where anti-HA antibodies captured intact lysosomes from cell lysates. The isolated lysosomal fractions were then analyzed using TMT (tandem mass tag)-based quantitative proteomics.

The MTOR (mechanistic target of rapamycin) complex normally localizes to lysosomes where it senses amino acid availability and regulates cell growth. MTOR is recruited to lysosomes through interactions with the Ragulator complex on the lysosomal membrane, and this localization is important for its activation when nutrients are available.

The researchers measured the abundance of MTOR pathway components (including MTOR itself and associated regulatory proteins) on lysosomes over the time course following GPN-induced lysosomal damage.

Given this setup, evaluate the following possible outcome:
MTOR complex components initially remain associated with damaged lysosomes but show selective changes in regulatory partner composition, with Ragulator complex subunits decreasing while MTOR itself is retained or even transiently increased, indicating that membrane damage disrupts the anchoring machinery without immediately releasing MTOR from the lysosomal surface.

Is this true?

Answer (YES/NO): NO